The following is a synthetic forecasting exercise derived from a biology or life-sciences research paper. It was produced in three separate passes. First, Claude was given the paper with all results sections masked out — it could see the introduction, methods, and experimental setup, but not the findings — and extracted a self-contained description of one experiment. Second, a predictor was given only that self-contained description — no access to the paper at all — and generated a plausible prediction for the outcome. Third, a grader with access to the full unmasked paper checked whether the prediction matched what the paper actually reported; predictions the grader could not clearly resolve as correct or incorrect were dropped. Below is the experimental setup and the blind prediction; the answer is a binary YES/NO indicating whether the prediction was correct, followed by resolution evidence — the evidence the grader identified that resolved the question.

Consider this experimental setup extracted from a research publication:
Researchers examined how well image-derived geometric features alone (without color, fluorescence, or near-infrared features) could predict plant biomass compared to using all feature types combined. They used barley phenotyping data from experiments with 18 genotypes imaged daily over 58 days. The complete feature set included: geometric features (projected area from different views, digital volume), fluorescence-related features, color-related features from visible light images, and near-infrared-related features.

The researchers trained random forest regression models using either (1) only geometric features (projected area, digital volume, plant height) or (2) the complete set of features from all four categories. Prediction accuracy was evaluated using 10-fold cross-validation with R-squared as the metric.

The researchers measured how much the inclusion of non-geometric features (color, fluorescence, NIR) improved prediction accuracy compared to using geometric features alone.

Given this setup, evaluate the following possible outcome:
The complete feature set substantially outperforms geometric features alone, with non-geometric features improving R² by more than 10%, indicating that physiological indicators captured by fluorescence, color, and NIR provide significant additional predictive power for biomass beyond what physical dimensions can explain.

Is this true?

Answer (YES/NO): NO